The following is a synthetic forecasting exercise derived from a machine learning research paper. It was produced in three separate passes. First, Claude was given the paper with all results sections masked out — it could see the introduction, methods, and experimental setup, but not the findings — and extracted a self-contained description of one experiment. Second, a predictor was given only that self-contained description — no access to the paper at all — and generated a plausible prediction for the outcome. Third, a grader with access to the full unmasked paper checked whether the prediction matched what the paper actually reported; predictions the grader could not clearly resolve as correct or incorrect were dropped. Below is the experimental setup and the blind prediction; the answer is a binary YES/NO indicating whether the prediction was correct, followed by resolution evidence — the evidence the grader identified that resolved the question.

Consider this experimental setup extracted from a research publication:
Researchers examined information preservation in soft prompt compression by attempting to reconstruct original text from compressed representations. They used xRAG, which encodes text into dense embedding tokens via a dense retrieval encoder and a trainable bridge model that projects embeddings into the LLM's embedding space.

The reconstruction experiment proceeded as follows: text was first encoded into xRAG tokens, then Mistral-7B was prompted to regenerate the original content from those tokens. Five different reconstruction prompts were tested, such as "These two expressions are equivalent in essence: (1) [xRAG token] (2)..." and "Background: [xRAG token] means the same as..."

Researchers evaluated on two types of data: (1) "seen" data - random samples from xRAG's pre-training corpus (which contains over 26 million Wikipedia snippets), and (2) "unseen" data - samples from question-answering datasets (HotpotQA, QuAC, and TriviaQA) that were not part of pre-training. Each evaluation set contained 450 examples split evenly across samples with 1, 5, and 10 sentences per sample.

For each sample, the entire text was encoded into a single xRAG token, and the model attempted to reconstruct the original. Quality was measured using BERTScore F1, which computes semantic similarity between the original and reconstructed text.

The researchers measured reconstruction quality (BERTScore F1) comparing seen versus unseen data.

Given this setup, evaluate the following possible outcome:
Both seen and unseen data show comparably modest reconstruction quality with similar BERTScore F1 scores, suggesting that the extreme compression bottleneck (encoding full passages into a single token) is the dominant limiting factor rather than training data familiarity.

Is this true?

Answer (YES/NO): YES